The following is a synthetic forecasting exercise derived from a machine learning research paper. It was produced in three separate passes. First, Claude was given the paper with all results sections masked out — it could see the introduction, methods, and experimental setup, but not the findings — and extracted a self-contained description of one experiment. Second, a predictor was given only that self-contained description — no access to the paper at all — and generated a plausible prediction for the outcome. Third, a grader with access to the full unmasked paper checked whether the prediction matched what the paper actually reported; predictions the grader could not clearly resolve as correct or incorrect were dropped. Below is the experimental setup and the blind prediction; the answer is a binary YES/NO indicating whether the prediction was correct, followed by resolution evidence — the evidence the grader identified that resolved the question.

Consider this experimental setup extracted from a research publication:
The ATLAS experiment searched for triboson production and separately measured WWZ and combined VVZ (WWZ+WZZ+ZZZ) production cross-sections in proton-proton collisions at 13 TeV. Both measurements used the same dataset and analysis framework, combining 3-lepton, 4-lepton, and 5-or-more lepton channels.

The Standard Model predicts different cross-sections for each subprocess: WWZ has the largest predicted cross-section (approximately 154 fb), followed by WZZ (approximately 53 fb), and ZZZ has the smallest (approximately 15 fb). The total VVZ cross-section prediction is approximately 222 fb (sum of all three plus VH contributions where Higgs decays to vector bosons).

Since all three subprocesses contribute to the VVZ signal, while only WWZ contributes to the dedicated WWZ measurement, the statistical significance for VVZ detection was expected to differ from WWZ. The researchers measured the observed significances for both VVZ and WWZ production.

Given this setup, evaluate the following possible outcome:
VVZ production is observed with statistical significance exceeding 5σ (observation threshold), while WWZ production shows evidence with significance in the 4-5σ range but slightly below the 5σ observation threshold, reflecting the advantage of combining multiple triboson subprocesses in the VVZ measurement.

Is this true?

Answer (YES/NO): YES